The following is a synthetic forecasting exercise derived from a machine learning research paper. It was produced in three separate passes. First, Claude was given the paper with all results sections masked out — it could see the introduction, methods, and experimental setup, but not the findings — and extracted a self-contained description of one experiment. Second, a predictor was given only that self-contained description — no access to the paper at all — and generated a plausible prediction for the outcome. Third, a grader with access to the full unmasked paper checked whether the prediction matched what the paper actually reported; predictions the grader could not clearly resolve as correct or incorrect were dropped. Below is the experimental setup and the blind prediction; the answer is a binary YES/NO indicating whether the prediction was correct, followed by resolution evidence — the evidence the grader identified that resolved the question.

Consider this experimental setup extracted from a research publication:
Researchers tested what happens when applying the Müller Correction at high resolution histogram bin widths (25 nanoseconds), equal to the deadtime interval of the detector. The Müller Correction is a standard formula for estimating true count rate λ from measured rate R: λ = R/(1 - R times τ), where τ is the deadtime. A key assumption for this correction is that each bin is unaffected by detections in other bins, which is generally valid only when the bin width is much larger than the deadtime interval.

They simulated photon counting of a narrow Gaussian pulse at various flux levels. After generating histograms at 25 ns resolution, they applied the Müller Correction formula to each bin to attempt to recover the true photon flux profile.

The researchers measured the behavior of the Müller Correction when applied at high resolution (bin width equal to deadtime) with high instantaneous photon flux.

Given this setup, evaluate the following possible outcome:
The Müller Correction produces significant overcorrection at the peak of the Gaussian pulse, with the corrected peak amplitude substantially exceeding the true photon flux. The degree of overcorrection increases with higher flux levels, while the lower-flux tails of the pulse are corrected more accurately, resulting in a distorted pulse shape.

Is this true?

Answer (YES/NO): NO